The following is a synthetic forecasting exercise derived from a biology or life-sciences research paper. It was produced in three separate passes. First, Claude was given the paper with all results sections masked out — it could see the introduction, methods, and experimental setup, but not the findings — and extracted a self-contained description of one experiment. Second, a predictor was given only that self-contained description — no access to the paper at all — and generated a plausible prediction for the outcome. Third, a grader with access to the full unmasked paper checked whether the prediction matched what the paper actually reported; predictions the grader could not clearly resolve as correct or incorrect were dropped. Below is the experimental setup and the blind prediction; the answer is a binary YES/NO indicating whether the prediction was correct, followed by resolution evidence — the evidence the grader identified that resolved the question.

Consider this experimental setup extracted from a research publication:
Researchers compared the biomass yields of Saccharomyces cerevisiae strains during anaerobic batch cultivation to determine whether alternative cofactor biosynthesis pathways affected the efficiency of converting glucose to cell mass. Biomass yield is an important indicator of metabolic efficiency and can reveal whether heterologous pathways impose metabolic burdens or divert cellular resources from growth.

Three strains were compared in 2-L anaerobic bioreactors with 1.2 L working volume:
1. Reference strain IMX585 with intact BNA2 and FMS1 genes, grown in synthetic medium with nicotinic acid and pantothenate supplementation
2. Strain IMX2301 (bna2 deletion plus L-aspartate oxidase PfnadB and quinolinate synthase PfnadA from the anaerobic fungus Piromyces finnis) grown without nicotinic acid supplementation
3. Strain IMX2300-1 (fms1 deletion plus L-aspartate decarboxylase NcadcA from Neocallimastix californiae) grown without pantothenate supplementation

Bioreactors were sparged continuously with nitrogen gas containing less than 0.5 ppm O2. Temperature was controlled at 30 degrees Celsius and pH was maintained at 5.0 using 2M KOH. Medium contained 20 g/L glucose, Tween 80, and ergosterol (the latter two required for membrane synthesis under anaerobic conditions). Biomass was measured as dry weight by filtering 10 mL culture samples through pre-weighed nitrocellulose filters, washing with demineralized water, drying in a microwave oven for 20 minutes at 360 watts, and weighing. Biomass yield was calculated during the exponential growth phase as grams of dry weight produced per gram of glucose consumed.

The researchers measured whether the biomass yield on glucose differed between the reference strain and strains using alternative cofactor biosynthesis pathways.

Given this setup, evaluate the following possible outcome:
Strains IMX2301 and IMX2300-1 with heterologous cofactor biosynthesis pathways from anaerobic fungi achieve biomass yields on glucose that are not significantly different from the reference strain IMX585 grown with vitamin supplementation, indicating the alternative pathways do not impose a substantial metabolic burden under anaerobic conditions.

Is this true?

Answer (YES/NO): YES